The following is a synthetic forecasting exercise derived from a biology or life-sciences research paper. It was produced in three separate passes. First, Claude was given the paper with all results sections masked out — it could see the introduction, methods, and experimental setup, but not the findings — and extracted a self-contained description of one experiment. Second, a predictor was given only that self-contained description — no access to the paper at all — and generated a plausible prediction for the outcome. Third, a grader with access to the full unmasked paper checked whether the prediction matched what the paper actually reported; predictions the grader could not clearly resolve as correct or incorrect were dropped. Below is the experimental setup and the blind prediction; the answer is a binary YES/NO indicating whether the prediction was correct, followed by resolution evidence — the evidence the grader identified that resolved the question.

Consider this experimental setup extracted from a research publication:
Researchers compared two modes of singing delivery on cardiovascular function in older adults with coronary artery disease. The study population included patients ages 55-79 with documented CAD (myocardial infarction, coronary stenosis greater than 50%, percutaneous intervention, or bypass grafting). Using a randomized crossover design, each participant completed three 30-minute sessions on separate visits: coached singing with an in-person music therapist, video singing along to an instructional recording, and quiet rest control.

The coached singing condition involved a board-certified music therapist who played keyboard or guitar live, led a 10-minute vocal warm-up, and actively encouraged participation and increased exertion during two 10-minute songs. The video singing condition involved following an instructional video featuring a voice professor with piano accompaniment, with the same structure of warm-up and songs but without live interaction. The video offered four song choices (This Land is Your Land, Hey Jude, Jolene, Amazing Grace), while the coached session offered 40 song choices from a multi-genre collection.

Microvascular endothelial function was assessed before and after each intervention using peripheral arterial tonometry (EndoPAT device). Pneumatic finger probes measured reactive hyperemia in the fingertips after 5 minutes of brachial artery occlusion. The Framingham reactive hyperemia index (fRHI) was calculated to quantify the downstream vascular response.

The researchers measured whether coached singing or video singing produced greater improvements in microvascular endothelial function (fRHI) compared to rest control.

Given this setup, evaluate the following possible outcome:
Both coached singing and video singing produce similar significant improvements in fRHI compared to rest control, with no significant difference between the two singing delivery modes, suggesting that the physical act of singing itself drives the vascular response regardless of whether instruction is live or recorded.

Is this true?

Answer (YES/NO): NO